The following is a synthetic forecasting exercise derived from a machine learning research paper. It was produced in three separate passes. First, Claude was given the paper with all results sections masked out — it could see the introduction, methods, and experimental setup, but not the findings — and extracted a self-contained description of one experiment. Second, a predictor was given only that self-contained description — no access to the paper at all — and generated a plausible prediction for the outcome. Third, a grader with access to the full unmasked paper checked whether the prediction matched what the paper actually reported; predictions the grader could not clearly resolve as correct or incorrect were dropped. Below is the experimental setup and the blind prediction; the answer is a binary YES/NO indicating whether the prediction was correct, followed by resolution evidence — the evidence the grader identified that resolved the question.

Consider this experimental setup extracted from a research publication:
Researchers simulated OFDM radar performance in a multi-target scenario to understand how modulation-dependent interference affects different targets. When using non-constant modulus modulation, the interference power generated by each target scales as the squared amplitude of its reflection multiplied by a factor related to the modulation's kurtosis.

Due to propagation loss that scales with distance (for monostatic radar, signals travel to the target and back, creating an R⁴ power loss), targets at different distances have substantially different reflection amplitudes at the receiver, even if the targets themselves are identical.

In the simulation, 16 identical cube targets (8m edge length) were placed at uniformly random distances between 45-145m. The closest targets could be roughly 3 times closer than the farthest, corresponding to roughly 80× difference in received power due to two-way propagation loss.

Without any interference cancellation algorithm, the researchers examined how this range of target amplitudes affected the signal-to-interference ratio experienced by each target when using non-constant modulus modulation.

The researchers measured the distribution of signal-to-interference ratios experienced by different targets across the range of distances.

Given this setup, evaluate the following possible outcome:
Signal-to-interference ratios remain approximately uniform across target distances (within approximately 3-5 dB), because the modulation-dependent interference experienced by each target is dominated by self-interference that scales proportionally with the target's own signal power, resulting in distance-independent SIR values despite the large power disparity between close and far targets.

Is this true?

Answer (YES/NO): NO